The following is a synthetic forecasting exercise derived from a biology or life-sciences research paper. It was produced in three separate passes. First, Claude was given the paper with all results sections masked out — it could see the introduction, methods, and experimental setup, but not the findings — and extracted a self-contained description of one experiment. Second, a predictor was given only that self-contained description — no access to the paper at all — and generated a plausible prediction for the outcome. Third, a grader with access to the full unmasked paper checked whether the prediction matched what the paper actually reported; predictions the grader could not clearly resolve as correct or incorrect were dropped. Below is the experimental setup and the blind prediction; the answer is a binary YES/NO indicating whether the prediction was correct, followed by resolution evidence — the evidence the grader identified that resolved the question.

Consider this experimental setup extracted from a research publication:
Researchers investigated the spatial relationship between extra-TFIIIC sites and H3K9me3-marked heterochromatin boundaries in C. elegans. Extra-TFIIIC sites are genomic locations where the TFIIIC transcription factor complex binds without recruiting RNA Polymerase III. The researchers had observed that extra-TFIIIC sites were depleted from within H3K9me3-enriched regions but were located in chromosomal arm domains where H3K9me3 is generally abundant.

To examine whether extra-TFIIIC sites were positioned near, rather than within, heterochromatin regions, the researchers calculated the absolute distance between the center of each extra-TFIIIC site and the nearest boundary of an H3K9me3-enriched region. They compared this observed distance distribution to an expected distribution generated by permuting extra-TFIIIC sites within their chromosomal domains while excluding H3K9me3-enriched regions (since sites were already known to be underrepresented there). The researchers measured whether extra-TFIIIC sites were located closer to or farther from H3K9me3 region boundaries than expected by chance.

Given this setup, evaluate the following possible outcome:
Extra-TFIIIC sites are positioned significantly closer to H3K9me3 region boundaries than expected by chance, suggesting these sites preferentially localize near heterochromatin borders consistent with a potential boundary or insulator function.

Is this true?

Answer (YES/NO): YES